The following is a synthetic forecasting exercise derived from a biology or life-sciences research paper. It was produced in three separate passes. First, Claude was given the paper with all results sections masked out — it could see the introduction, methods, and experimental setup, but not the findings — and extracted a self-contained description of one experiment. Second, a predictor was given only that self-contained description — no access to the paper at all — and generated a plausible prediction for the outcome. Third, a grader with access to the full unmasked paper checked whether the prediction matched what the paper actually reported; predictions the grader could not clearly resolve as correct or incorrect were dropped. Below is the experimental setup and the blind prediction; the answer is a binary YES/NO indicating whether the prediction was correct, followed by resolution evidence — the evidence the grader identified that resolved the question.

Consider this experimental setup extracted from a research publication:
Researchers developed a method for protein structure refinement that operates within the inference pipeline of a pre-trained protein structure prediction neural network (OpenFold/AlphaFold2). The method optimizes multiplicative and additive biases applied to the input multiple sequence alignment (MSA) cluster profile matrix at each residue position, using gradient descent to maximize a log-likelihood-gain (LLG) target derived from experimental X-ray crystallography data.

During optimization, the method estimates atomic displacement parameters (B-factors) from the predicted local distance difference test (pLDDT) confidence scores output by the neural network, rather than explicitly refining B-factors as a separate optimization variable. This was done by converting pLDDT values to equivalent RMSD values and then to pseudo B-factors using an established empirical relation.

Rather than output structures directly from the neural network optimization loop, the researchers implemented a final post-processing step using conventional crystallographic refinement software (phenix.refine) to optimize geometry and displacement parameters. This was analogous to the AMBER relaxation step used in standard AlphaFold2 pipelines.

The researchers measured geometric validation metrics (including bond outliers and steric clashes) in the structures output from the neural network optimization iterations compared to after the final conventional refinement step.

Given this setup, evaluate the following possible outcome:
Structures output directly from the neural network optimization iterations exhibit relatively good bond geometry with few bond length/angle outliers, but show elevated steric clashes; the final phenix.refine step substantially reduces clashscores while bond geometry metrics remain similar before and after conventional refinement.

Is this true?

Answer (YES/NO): NO